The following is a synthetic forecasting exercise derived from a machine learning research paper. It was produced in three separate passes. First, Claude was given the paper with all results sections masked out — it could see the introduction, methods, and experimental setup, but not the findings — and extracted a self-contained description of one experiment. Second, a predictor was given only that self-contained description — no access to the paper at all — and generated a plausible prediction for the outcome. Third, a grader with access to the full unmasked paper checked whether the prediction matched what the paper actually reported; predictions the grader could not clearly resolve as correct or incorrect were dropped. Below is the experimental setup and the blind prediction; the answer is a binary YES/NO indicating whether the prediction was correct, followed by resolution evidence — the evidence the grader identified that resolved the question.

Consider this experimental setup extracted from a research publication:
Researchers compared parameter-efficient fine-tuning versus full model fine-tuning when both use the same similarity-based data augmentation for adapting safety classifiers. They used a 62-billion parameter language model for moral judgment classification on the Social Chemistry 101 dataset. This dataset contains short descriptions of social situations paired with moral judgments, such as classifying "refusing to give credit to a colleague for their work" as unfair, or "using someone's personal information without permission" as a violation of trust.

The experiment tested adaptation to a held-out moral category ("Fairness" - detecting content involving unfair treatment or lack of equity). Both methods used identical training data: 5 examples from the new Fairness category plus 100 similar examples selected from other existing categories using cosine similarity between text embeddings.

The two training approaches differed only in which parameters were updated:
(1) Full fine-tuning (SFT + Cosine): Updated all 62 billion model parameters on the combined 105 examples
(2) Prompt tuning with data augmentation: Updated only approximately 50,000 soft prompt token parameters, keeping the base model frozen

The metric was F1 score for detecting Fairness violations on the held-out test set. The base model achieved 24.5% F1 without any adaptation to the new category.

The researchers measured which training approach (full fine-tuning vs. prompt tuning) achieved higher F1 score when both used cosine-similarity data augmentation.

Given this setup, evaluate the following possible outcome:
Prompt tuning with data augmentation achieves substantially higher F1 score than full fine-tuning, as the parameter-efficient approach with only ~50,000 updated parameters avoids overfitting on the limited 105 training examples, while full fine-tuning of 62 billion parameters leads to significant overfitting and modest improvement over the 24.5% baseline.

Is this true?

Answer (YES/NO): NO